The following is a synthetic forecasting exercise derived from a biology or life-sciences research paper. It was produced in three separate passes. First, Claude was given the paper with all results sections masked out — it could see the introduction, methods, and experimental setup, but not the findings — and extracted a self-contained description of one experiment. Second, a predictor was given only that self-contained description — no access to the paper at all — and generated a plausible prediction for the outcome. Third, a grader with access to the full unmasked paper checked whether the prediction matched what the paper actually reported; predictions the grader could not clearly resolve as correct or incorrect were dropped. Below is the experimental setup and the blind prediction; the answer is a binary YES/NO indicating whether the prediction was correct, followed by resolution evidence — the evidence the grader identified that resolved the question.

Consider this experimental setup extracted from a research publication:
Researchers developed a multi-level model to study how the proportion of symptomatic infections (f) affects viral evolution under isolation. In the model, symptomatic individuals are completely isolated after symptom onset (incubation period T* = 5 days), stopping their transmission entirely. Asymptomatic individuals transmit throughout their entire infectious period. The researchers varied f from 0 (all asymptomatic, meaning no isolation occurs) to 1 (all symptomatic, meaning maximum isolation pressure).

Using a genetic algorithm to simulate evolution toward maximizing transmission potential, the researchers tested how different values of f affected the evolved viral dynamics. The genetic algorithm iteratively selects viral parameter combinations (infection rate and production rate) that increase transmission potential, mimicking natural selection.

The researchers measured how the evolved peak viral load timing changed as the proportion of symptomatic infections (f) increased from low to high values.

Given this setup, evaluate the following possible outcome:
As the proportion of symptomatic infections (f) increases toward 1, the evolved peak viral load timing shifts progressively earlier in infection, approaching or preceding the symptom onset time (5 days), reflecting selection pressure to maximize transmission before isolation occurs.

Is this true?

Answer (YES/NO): YES